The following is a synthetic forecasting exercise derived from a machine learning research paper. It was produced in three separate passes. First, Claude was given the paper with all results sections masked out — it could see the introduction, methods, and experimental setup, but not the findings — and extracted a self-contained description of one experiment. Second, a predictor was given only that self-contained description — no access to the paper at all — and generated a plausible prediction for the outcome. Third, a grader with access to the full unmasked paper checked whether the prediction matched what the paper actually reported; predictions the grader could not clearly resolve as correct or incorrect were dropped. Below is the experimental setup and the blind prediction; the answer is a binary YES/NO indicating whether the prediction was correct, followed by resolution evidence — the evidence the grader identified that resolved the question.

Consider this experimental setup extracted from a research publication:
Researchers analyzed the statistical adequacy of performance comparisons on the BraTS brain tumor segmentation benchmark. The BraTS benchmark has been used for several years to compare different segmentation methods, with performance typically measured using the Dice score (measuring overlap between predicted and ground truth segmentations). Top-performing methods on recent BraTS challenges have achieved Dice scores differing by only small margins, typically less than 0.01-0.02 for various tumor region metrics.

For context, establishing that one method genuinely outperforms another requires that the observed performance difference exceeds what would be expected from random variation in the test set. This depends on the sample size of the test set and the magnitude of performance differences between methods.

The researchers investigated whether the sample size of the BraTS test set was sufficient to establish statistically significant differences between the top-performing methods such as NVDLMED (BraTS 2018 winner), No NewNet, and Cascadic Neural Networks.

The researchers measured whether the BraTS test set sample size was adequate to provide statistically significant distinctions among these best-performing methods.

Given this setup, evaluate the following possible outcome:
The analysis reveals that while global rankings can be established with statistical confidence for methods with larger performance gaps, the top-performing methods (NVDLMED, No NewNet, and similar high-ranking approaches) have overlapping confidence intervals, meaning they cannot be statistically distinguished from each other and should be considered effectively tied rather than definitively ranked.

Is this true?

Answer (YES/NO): NO